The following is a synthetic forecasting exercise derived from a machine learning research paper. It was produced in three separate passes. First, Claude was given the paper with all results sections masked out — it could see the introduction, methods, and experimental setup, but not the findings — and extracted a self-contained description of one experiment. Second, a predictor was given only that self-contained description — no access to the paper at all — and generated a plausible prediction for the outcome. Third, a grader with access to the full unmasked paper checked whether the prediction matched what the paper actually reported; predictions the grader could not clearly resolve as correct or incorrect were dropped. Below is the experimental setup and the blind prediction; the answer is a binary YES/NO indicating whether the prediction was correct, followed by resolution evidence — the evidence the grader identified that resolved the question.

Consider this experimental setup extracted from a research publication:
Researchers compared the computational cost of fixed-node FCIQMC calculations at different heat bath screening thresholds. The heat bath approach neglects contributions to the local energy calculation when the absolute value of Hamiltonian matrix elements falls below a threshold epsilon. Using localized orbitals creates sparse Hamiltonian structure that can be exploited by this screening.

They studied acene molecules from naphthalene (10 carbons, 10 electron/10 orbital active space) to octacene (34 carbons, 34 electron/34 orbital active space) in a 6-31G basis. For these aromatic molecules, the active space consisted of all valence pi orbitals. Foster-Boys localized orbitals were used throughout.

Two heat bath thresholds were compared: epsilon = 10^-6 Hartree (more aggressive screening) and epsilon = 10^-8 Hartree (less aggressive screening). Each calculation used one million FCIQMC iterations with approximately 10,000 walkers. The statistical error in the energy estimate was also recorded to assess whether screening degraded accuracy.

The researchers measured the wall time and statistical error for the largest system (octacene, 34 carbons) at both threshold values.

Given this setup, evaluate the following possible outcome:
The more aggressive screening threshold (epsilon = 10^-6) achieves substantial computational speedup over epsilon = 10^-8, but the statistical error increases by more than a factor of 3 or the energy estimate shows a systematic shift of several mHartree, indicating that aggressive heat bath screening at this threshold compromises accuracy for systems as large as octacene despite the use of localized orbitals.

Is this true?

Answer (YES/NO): NO